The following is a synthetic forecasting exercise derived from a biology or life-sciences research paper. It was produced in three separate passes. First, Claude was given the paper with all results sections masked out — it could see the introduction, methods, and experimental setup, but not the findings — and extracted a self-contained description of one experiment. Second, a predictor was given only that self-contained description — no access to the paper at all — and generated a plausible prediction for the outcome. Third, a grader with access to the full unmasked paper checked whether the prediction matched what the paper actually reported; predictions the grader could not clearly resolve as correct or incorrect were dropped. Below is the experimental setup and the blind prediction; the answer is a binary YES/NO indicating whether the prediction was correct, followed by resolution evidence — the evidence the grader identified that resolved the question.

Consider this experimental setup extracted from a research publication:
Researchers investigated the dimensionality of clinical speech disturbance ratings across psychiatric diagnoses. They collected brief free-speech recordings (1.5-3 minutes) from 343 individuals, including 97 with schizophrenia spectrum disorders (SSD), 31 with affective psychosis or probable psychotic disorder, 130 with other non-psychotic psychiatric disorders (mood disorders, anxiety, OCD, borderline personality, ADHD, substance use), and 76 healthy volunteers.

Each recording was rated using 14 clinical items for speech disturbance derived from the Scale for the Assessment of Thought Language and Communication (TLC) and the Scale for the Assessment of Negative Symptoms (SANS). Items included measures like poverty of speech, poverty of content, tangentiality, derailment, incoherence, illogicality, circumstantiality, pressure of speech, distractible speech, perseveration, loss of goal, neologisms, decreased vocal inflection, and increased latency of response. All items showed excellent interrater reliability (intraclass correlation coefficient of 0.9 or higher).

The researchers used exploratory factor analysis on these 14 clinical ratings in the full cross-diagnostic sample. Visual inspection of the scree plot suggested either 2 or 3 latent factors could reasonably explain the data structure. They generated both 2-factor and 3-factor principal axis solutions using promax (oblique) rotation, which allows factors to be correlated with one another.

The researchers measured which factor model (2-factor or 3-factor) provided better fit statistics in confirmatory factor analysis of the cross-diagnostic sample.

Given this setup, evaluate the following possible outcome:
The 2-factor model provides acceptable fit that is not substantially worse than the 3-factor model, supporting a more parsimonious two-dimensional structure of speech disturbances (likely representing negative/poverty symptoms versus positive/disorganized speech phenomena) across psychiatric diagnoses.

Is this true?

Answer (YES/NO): NO